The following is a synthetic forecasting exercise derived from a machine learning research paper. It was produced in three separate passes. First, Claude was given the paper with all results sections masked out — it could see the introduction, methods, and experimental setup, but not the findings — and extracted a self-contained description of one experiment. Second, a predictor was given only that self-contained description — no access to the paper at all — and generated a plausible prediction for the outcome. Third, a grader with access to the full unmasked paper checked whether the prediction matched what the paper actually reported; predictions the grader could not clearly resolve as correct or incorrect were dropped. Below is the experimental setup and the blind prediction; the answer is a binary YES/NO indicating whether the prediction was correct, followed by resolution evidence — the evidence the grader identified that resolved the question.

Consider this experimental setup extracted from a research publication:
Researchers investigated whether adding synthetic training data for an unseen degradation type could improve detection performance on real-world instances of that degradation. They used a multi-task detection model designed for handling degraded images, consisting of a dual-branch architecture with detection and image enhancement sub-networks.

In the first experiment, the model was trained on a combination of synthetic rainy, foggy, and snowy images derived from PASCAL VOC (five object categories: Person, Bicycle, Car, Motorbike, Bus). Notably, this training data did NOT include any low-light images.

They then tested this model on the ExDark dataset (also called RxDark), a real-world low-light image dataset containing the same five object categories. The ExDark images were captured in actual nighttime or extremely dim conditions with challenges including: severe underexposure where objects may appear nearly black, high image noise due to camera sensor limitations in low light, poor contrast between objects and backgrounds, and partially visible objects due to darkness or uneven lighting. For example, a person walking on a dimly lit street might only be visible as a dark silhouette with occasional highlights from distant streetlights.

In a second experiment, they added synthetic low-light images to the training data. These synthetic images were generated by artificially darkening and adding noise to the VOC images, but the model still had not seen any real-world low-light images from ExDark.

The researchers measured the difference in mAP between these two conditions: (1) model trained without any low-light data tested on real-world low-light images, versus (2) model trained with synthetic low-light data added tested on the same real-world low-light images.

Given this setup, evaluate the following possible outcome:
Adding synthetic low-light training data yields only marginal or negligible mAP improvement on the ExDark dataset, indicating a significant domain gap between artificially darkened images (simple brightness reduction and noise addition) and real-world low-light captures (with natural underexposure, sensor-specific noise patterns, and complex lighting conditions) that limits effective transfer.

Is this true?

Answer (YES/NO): NO